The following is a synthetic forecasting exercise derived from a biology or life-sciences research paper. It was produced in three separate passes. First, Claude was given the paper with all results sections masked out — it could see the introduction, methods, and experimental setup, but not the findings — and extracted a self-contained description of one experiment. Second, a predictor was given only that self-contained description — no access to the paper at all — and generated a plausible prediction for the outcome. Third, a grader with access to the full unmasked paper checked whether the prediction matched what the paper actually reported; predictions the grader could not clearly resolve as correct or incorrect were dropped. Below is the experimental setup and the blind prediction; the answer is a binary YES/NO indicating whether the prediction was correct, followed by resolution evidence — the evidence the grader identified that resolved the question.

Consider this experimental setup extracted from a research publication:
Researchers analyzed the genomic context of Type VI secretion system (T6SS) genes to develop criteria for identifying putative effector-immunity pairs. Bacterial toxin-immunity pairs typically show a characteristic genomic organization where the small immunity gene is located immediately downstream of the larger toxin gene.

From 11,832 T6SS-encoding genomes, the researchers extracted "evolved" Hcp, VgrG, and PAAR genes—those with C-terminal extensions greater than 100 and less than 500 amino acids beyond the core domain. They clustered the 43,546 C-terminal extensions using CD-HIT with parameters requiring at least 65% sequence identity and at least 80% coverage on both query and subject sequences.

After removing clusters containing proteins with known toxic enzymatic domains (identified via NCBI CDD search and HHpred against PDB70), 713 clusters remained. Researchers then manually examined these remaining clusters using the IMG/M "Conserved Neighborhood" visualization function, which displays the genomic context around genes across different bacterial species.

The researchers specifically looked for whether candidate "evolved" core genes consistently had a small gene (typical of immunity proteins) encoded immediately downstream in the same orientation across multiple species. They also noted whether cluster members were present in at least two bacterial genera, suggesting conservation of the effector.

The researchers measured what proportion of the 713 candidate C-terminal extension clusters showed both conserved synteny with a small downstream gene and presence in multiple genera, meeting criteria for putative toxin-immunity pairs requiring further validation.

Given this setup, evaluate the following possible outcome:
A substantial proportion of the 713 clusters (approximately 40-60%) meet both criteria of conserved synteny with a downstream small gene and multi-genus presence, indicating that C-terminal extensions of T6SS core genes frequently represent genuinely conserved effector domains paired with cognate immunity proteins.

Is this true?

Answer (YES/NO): NO